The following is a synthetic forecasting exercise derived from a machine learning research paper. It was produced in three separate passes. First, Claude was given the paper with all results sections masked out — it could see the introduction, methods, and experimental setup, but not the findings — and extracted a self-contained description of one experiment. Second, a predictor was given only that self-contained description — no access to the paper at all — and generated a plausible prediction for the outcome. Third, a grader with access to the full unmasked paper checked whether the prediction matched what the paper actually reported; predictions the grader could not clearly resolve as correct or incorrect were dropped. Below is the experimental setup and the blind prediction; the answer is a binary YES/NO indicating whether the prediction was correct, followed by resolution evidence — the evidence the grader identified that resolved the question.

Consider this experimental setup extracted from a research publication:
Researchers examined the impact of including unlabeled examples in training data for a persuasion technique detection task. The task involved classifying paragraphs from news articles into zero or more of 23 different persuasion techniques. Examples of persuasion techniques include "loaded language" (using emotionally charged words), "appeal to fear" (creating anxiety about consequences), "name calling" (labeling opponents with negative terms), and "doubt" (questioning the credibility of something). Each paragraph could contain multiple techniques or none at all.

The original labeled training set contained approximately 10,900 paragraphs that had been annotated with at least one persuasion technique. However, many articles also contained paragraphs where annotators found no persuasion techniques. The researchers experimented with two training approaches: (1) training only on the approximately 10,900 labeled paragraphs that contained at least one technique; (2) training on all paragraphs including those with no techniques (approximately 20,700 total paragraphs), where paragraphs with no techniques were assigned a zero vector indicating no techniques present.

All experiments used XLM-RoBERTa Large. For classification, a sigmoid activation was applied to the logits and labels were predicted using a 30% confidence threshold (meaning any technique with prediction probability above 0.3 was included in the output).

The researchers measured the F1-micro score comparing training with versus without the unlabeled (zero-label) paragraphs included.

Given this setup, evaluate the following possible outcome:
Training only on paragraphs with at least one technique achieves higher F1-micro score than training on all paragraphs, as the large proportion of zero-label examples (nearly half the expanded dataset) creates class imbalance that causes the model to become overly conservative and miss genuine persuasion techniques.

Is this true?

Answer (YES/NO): NO